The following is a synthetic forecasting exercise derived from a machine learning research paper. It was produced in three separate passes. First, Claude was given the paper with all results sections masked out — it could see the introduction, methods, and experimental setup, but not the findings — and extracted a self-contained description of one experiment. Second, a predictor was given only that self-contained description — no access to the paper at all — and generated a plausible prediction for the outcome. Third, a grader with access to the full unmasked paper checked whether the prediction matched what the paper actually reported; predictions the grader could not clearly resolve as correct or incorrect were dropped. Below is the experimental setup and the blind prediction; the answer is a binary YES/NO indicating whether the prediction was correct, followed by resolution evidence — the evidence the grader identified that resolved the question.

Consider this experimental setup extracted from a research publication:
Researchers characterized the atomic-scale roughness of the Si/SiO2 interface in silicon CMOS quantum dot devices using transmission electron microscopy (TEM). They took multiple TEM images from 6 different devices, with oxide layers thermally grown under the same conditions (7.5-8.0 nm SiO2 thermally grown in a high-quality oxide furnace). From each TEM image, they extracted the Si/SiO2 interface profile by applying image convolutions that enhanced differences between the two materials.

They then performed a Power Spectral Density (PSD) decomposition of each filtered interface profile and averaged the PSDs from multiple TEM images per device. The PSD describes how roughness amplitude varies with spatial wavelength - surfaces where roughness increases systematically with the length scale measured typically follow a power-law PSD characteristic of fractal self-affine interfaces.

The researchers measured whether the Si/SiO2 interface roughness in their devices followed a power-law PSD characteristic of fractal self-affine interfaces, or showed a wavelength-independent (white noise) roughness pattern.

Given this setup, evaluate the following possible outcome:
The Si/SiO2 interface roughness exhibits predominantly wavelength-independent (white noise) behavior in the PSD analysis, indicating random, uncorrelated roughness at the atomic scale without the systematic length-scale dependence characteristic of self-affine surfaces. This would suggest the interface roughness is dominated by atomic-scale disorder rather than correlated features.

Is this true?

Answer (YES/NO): NO